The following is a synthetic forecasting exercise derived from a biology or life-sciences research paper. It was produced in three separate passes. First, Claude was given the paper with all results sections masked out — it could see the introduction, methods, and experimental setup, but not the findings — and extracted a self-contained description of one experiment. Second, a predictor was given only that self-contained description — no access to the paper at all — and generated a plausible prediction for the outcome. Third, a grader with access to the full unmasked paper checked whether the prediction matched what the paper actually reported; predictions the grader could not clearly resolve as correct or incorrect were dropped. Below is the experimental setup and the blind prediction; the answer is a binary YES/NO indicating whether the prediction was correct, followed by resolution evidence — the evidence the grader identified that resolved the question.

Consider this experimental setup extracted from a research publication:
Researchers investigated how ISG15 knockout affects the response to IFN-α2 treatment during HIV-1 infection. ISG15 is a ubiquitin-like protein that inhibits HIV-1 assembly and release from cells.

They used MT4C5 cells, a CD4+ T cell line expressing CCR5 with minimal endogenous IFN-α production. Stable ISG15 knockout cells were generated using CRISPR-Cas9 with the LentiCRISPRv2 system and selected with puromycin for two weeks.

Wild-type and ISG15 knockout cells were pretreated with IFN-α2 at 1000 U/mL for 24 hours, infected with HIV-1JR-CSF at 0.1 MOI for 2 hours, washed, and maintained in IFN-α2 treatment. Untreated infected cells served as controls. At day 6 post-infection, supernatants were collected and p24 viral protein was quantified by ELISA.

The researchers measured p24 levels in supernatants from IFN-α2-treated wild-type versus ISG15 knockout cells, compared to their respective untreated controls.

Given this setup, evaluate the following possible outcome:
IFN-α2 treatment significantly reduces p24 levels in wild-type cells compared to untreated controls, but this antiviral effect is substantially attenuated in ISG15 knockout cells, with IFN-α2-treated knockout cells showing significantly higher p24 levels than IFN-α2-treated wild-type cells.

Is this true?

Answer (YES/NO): NO